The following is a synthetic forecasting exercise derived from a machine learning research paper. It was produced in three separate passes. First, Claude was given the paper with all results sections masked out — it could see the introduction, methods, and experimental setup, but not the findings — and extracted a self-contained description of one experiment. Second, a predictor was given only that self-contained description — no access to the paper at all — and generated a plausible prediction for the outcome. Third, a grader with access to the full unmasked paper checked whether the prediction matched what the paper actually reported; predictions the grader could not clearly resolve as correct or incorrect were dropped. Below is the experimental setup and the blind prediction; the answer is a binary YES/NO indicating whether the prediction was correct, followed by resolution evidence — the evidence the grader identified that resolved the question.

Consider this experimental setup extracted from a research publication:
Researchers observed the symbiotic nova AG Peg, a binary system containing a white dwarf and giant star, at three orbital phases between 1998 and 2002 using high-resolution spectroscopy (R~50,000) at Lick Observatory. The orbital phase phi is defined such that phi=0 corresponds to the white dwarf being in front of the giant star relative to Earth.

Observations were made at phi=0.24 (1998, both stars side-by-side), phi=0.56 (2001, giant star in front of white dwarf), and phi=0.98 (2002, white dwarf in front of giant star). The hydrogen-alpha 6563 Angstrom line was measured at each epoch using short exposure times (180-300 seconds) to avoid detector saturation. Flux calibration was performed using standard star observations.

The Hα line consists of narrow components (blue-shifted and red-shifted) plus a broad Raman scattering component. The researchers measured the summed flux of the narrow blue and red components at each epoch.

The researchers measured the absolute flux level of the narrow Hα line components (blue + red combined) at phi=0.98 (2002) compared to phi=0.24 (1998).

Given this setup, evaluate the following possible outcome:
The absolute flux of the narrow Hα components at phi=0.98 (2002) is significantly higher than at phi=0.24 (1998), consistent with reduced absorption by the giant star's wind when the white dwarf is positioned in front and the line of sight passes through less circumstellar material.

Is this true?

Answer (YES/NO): NO